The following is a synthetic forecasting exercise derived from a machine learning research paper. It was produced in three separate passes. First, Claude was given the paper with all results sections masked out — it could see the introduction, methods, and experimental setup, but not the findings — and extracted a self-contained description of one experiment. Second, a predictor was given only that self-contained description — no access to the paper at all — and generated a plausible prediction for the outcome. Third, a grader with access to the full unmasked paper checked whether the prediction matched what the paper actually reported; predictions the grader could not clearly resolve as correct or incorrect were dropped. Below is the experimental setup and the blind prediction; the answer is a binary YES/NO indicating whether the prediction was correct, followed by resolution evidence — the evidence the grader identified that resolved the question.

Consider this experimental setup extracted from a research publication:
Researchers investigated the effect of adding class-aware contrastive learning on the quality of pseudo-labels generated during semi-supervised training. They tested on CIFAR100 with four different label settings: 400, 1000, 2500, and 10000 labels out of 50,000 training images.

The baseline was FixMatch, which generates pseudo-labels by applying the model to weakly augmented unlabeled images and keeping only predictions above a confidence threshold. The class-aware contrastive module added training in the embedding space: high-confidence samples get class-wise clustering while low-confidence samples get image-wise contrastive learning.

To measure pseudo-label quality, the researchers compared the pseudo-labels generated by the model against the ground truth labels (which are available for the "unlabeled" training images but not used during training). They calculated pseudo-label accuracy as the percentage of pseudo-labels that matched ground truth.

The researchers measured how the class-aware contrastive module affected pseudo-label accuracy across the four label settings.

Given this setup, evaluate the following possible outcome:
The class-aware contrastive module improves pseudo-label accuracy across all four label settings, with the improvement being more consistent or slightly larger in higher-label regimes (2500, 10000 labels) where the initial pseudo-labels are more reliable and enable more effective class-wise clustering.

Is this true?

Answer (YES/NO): NO